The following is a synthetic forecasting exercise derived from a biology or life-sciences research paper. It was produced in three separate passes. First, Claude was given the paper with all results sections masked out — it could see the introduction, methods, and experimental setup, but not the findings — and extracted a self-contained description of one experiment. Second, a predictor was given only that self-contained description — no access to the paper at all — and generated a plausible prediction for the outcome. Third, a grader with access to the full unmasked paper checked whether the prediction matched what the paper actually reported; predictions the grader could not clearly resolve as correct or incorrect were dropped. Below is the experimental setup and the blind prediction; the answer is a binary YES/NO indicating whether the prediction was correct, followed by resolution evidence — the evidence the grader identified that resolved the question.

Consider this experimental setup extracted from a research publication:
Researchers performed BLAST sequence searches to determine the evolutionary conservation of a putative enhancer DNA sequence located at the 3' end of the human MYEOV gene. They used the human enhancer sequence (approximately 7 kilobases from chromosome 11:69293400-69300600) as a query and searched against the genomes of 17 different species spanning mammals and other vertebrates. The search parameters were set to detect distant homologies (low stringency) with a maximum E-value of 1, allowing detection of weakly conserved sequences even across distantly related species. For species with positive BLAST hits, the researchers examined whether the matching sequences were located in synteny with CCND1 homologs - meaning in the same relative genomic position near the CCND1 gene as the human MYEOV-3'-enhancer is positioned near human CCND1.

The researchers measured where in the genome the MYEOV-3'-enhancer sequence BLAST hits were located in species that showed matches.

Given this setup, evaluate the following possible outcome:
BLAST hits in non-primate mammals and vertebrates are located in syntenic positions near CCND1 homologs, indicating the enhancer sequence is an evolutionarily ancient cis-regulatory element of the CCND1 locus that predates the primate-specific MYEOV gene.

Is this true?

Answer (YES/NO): YES